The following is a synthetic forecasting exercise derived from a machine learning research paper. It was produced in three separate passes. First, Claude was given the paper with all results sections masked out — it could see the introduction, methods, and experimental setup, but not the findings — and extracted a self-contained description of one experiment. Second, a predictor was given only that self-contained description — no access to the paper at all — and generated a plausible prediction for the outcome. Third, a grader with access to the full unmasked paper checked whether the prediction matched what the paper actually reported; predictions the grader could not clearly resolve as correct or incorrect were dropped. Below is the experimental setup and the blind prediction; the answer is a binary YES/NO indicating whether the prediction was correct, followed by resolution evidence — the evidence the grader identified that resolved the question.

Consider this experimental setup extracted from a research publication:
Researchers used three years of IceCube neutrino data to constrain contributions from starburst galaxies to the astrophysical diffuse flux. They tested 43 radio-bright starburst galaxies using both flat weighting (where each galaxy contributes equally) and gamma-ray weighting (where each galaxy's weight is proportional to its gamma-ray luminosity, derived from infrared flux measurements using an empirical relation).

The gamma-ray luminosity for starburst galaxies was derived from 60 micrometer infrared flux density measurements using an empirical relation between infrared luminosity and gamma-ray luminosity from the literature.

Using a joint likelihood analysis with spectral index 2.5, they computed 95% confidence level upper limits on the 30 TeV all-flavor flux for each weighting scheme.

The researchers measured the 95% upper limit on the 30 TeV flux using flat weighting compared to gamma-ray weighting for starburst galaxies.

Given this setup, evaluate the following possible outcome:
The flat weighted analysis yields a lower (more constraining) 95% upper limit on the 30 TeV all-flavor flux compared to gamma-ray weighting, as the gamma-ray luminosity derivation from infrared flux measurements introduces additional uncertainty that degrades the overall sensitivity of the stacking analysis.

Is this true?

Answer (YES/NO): NO